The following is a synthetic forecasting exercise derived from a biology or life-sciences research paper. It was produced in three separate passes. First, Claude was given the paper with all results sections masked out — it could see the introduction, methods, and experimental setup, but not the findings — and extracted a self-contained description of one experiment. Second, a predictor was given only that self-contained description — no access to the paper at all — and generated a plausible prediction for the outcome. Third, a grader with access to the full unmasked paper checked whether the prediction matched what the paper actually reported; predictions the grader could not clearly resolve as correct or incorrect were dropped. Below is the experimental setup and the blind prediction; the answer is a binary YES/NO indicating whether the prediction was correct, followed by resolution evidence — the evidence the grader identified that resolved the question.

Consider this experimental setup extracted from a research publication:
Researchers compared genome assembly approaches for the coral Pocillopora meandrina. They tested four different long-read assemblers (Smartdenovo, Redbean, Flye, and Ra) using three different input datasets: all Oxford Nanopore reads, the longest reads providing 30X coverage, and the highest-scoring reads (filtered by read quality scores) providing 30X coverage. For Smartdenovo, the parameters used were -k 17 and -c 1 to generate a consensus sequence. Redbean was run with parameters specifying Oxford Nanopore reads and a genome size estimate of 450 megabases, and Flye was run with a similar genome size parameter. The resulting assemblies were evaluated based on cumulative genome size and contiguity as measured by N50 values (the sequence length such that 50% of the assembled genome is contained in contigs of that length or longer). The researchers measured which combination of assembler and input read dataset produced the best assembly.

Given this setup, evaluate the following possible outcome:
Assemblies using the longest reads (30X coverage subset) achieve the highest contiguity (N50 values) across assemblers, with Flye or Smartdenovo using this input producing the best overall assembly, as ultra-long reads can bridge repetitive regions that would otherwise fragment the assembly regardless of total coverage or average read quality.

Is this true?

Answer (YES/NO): NO